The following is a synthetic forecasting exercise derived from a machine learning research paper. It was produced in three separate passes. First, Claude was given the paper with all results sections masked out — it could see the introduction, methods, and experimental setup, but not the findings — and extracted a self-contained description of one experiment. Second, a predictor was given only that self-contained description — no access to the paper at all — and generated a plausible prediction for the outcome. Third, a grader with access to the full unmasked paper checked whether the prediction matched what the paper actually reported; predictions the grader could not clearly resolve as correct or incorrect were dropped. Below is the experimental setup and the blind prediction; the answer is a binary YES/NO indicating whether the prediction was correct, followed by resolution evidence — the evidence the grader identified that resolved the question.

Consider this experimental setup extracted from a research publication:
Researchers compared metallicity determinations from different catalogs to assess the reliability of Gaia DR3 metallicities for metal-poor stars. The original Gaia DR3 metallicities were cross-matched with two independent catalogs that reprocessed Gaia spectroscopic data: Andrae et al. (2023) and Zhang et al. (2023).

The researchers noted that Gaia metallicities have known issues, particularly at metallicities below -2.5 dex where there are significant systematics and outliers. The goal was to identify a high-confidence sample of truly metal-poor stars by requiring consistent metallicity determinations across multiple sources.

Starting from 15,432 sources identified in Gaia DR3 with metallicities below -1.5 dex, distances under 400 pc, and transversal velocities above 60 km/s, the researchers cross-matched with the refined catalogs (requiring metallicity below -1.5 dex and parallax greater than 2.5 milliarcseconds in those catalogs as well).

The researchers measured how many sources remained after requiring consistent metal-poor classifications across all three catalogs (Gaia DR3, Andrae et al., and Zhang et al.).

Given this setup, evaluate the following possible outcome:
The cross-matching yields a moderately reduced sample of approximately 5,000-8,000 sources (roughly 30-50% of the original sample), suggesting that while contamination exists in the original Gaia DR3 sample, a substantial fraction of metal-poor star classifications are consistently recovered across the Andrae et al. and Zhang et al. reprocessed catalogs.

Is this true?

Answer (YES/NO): NO